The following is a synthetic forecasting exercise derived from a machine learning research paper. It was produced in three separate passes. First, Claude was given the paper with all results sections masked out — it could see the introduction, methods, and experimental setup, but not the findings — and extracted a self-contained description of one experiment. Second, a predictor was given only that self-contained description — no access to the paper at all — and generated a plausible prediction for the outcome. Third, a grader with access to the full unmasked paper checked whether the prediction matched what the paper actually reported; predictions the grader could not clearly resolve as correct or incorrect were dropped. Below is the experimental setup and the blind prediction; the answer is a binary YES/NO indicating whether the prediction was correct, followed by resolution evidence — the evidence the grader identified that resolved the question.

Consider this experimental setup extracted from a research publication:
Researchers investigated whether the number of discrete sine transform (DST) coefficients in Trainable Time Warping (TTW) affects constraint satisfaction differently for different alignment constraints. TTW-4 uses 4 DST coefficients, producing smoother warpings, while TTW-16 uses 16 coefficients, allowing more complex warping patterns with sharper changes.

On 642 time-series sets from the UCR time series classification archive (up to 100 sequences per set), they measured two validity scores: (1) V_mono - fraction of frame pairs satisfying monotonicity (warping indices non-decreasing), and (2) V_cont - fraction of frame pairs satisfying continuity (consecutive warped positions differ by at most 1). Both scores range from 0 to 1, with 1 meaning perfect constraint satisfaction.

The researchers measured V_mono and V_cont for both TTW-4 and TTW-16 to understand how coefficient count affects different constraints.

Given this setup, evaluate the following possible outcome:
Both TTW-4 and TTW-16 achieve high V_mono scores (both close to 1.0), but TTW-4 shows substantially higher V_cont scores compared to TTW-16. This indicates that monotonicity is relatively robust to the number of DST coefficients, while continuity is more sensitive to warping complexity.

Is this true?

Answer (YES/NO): YES